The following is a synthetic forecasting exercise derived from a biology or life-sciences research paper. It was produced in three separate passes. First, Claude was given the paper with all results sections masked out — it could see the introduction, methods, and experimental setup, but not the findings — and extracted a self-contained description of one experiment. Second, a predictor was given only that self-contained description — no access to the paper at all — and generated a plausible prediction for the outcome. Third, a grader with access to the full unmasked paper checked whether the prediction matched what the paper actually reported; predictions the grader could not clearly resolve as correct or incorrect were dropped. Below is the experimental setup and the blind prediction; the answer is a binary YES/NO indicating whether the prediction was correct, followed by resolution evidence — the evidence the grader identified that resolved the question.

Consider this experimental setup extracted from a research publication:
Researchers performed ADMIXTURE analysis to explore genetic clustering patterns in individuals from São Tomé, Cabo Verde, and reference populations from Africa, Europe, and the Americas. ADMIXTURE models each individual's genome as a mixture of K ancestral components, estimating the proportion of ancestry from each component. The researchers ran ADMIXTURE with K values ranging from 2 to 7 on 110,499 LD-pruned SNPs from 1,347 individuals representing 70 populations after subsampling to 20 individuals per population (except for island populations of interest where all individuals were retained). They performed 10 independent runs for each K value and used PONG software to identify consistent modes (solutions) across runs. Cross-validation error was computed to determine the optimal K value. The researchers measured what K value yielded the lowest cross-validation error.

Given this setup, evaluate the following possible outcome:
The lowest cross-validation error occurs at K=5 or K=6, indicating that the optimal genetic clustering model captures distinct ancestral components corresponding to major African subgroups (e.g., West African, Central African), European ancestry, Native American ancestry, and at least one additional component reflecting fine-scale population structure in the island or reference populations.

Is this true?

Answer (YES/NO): NO